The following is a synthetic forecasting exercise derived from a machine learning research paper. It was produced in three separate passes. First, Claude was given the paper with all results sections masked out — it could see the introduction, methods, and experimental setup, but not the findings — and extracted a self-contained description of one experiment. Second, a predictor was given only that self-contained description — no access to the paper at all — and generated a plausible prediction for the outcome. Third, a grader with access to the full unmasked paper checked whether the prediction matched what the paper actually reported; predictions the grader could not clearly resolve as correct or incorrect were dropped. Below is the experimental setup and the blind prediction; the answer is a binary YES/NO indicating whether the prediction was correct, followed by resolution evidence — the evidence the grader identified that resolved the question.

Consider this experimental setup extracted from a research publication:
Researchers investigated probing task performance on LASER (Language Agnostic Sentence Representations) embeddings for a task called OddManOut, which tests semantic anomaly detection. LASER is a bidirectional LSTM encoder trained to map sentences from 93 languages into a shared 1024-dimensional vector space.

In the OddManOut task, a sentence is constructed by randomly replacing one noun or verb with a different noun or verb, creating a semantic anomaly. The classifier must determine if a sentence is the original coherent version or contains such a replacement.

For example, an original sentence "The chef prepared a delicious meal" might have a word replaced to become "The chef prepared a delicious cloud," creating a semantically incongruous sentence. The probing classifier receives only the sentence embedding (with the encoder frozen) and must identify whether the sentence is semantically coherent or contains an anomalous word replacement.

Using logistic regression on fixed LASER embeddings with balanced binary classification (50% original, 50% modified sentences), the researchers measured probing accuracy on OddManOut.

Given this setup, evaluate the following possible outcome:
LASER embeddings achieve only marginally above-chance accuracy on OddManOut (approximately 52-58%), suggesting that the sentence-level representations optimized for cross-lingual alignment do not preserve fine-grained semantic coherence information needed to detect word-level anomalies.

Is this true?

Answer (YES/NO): NO